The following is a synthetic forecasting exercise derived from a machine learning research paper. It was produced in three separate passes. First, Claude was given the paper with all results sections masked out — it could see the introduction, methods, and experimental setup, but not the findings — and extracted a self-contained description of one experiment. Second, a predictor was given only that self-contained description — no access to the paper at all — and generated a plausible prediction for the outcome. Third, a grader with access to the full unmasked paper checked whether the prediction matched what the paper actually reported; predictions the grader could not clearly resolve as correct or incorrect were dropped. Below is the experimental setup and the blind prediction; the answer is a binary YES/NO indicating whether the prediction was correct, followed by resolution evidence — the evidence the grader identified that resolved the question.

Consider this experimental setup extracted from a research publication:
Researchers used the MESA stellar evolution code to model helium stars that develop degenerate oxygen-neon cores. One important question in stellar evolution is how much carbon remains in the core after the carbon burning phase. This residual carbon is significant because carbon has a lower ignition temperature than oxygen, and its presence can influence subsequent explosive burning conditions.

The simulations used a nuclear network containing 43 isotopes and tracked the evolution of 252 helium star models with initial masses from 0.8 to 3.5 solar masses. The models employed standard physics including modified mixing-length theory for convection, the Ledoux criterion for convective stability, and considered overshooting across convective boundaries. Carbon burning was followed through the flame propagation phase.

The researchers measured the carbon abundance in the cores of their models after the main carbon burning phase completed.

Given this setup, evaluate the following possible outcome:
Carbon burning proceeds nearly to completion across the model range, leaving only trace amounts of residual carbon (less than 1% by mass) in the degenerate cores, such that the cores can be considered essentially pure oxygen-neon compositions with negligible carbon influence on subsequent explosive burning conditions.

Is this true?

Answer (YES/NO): NO